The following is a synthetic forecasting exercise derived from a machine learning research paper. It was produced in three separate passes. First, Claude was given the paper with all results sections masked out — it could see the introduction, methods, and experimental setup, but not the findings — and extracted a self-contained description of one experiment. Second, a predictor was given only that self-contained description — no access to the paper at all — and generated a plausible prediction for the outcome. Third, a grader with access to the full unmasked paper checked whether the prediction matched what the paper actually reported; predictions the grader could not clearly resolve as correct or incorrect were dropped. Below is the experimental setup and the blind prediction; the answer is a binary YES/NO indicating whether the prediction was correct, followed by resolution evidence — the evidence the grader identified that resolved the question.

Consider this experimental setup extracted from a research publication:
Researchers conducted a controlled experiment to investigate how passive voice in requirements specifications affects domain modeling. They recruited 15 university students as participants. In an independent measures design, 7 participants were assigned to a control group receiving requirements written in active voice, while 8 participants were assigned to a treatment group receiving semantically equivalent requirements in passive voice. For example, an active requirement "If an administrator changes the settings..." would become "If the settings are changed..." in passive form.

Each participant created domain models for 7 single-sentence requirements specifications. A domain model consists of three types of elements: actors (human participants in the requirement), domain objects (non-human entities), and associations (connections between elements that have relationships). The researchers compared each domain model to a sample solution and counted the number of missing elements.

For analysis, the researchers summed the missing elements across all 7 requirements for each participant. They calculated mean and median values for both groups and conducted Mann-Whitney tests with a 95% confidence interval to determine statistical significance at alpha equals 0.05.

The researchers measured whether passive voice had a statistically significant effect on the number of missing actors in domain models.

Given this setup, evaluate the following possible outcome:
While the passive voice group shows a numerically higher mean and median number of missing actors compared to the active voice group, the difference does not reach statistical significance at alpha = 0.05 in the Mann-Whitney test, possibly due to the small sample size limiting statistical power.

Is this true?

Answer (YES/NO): YES